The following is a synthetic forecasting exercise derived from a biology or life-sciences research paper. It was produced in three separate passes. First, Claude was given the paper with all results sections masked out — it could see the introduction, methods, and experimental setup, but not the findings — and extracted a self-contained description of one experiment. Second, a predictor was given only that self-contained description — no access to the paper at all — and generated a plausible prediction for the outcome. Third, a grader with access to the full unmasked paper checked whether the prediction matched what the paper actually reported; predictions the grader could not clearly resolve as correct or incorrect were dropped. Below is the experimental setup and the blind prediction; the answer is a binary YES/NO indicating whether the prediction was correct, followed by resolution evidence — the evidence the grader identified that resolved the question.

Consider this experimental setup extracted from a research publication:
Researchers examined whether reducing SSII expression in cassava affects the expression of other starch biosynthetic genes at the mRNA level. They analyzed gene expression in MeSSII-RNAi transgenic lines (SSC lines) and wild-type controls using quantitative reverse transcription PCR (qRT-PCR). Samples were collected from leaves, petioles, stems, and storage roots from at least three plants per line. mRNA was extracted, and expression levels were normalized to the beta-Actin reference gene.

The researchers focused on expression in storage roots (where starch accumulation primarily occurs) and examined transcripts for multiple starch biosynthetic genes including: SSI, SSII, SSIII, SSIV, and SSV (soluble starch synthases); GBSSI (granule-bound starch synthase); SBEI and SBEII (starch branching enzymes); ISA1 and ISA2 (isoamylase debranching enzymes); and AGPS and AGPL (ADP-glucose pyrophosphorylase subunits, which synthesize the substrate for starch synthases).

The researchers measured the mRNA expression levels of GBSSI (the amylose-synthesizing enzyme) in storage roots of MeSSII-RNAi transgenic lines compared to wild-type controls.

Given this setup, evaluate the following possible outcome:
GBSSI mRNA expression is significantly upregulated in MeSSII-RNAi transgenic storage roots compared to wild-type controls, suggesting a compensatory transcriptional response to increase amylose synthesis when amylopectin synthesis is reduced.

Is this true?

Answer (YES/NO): NO